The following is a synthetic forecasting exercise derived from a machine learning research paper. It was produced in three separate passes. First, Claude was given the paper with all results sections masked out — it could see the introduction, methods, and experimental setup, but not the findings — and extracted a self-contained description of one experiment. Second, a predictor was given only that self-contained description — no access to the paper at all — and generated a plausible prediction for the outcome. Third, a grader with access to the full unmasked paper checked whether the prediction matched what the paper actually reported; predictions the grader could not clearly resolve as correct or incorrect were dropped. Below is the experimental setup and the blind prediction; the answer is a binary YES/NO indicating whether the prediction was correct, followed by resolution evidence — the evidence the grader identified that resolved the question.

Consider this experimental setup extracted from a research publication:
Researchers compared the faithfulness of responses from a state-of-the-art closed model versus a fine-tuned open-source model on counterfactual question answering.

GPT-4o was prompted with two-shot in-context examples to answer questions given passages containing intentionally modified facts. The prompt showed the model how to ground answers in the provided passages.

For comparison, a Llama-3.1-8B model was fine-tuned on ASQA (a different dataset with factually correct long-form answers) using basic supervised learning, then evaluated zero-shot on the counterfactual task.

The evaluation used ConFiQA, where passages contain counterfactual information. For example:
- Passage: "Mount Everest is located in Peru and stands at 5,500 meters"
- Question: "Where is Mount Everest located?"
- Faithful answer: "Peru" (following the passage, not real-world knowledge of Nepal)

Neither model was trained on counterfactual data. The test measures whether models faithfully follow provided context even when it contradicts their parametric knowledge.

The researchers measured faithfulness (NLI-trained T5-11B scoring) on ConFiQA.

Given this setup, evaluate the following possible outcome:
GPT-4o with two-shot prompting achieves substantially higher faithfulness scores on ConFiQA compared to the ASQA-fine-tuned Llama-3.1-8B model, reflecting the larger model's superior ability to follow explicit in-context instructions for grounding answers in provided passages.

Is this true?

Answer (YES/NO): NO